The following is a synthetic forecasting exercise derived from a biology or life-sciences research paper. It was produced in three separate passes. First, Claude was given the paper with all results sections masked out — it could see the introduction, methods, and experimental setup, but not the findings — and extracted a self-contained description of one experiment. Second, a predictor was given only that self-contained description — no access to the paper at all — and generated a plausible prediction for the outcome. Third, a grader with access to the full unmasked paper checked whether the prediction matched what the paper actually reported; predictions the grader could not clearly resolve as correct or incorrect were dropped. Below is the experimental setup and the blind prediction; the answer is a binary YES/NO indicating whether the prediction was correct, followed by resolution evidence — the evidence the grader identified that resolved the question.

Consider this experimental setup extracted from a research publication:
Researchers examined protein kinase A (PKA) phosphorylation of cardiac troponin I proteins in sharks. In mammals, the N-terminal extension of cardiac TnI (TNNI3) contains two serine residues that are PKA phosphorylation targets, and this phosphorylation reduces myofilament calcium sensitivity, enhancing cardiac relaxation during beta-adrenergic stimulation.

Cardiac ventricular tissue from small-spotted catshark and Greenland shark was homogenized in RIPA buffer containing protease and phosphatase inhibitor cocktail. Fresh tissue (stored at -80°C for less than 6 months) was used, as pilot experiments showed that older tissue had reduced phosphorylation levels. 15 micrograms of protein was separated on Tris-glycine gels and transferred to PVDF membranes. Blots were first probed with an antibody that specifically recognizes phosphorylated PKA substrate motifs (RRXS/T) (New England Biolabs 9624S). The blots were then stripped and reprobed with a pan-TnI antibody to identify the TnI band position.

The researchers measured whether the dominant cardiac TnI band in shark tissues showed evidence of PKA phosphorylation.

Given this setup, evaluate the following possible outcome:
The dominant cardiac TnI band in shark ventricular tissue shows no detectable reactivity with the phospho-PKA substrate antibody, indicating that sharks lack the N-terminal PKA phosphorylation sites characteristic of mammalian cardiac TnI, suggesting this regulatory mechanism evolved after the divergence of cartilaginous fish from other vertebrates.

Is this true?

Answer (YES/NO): YES